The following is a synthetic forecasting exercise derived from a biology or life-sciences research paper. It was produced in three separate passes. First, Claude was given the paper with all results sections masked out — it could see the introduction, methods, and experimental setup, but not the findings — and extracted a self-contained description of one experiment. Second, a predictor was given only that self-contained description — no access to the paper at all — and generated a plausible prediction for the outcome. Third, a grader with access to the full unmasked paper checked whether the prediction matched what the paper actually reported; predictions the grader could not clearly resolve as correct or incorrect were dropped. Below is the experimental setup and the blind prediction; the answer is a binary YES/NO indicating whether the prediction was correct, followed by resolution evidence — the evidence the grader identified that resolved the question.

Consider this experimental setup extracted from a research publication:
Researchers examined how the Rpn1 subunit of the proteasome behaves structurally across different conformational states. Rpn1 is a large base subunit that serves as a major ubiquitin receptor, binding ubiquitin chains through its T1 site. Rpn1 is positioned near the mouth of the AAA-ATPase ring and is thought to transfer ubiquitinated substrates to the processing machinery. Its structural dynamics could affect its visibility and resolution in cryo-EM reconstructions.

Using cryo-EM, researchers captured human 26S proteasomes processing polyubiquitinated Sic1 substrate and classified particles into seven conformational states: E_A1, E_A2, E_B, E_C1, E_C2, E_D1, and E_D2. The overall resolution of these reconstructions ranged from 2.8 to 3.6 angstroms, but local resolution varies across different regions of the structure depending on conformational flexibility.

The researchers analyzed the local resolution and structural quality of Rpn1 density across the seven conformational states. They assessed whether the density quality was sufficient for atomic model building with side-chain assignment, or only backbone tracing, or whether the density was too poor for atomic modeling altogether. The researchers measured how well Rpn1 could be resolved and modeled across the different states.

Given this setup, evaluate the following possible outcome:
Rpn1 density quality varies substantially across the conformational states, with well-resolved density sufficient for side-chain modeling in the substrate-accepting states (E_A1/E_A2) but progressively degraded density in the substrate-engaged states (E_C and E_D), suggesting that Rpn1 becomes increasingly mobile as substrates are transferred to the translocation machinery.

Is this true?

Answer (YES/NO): NO